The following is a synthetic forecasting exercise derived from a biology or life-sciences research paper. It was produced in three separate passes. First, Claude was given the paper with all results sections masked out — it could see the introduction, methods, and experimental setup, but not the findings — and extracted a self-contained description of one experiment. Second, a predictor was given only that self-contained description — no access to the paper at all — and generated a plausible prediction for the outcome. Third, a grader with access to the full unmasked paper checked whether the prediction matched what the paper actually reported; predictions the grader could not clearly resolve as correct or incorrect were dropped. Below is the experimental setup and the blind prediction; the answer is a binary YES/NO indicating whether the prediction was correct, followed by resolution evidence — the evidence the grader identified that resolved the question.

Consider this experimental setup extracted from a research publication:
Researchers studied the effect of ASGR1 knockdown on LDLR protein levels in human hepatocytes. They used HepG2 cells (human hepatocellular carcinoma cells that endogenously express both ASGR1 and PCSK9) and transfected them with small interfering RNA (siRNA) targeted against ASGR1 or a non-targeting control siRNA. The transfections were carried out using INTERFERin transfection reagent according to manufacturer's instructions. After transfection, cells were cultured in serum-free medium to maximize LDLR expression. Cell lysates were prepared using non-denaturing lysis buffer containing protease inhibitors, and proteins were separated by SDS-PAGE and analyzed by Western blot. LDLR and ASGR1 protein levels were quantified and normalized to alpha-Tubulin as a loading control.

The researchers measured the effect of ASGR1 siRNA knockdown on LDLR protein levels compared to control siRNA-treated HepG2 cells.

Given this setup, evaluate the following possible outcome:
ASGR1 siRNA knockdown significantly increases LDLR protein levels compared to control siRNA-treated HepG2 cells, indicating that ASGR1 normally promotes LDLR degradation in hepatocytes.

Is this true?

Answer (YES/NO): YES